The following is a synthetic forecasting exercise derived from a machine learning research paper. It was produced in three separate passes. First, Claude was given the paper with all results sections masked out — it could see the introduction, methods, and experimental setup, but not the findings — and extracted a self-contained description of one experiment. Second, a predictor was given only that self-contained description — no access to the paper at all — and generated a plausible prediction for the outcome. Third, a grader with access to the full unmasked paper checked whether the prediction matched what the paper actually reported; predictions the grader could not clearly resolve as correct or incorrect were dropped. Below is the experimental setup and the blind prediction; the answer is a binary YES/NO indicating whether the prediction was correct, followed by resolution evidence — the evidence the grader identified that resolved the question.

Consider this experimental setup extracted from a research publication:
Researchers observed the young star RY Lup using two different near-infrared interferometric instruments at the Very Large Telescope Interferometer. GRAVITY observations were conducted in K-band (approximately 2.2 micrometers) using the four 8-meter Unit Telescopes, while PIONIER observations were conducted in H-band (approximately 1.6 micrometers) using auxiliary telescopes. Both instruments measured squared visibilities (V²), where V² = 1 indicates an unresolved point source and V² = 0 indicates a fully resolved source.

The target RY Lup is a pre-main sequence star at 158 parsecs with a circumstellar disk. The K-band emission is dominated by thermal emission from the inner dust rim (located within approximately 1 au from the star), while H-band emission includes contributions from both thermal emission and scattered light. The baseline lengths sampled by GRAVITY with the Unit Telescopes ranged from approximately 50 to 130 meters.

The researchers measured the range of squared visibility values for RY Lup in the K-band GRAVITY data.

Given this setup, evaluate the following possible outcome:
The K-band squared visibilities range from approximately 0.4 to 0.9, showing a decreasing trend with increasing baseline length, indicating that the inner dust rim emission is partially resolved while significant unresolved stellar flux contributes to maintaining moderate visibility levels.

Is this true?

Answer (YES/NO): NO